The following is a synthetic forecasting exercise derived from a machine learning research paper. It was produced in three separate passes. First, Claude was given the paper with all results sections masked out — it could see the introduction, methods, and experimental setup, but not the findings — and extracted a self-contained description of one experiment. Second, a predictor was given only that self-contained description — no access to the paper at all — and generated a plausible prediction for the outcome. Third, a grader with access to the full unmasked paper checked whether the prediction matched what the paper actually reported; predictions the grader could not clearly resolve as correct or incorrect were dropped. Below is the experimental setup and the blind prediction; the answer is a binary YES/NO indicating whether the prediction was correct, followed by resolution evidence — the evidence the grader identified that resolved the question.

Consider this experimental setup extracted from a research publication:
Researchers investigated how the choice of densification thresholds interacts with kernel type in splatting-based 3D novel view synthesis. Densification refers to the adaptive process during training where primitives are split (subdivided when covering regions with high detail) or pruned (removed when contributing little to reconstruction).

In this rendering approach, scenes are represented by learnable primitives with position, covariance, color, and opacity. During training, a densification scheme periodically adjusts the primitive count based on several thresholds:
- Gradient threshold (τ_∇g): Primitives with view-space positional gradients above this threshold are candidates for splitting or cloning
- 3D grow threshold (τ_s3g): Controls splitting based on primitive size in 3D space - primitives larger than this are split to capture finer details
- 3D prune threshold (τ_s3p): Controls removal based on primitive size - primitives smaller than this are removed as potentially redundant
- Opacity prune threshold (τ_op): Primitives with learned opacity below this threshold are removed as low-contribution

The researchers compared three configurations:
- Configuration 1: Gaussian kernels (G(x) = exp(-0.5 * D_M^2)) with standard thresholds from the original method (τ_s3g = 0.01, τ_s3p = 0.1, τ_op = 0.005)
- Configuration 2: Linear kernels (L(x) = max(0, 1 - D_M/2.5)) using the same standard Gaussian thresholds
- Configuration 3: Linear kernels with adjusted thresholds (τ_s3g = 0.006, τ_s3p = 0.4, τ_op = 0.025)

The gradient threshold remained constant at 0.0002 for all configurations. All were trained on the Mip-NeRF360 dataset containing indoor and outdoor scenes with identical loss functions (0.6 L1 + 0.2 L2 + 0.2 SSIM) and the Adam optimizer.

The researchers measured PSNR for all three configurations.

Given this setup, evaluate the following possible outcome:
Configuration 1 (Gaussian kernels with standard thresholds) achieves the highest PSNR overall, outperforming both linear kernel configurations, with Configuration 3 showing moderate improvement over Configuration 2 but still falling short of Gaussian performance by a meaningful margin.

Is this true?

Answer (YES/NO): NO